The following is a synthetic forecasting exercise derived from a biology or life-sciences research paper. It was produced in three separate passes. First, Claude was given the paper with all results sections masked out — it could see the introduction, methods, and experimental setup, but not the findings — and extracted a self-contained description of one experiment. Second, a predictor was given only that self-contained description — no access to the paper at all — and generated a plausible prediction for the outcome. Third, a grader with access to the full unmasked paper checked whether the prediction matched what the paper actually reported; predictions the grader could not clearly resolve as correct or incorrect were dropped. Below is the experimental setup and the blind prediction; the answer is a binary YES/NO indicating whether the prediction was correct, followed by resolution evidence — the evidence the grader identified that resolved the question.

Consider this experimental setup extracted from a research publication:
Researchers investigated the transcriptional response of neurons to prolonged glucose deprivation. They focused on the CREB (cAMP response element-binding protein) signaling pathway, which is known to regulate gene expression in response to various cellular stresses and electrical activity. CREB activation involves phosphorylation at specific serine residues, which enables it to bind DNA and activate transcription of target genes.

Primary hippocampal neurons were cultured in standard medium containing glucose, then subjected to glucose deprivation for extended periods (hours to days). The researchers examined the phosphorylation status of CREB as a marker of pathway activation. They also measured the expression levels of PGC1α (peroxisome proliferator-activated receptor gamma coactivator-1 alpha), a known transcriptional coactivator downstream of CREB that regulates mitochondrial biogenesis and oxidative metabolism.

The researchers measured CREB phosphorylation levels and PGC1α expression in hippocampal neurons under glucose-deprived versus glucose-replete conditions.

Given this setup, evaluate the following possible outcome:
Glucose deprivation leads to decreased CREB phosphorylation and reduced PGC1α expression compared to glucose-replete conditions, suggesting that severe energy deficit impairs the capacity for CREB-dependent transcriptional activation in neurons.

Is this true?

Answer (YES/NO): NO